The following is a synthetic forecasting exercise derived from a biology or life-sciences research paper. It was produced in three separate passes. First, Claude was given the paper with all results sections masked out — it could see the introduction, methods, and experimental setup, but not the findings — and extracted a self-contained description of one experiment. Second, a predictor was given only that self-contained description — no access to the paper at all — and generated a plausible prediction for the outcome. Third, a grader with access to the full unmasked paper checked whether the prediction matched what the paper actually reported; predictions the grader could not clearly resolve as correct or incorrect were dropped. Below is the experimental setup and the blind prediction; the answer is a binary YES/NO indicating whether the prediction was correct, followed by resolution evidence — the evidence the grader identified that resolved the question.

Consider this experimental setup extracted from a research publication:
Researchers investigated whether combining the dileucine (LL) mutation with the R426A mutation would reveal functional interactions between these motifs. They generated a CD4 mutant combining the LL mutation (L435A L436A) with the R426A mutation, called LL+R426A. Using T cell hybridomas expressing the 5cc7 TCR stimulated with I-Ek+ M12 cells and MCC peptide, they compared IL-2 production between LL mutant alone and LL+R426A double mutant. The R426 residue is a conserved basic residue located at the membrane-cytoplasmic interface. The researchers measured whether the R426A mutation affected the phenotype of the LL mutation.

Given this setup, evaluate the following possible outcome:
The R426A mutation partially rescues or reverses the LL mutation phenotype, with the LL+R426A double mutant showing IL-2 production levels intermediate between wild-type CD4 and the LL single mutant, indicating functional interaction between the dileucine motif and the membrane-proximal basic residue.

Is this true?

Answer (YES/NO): NO